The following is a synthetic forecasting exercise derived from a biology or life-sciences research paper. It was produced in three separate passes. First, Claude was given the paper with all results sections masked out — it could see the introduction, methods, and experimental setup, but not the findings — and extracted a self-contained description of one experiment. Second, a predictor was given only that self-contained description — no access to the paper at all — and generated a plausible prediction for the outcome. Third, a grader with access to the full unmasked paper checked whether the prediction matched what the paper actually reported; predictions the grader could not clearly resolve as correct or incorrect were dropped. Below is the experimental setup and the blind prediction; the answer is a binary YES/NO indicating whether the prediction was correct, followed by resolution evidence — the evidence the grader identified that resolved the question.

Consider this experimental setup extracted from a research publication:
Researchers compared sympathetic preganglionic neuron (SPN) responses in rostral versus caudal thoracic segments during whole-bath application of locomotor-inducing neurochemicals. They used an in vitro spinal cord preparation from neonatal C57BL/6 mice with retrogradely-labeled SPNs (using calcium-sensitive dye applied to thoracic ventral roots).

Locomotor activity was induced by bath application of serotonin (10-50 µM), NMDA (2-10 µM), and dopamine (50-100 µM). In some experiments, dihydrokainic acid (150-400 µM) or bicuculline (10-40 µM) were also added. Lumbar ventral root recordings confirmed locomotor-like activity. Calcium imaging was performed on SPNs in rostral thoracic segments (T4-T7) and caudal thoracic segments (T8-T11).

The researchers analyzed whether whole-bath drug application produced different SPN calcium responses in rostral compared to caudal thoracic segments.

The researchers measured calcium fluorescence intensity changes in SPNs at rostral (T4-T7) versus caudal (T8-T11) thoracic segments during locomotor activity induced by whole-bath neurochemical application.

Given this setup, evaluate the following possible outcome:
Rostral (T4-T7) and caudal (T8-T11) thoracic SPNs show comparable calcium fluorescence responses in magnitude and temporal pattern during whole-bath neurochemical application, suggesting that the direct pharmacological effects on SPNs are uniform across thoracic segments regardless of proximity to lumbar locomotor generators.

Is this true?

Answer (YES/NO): NO